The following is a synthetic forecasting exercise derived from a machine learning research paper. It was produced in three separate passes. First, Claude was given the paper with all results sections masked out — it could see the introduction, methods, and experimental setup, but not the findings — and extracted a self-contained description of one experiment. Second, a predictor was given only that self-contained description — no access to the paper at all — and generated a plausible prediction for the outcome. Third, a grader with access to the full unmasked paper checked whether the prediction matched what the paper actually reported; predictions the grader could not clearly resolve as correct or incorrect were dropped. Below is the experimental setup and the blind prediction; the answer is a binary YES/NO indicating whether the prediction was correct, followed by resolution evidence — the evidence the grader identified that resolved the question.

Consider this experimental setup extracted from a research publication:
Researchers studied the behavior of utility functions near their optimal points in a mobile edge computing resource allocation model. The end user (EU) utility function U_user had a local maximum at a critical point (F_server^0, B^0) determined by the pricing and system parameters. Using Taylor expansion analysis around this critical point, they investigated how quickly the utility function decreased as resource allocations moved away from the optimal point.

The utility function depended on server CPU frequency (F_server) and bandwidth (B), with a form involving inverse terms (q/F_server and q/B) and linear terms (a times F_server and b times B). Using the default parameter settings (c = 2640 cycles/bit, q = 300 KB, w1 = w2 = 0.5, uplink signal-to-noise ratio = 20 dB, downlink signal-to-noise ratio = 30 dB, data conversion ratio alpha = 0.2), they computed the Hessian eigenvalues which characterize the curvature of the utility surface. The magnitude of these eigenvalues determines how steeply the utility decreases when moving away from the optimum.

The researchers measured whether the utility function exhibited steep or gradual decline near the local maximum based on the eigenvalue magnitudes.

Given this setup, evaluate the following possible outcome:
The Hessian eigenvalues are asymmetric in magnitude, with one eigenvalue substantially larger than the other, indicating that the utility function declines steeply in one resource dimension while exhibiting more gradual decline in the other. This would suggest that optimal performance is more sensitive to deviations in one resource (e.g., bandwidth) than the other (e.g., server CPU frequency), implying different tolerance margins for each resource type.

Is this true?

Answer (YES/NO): NO